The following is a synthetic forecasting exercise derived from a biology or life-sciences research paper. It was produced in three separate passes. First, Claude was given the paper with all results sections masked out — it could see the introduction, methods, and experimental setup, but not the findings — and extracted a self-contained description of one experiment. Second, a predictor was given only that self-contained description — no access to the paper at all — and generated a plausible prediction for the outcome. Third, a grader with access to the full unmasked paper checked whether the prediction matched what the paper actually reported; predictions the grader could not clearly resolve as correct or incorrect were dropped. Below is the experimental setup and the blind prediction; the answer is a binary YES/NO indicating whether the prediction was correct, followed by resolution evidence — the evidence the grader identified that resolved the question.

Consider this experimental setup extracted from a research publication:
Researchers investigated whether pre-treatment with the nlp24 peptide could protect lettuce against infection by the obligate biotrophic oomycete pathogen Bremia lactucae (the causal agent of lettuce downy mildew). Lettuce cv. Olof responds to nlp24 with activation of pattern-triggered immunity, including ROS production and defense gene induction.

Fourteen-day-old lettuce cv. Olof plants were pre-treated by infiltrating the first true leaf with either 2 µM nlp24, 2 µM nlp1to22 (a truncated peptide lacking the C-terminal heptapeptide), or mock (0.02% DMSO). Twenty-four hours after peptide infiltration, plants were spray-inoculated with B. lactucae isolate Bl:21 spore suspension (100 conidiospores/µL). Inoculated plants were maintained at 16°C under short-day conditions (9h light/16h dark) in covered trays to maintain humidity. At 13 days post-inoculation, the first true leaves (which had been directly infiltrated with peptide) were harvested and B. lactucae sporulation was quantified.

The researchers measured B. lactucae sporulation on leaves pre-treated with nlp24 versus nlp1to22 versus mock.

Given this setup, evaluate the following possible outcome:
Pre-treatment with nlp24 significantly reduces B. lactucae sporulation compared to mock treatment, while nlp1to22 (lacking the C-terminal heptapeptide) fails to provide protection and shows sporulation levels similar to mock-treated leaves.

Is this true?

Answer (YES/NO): NO